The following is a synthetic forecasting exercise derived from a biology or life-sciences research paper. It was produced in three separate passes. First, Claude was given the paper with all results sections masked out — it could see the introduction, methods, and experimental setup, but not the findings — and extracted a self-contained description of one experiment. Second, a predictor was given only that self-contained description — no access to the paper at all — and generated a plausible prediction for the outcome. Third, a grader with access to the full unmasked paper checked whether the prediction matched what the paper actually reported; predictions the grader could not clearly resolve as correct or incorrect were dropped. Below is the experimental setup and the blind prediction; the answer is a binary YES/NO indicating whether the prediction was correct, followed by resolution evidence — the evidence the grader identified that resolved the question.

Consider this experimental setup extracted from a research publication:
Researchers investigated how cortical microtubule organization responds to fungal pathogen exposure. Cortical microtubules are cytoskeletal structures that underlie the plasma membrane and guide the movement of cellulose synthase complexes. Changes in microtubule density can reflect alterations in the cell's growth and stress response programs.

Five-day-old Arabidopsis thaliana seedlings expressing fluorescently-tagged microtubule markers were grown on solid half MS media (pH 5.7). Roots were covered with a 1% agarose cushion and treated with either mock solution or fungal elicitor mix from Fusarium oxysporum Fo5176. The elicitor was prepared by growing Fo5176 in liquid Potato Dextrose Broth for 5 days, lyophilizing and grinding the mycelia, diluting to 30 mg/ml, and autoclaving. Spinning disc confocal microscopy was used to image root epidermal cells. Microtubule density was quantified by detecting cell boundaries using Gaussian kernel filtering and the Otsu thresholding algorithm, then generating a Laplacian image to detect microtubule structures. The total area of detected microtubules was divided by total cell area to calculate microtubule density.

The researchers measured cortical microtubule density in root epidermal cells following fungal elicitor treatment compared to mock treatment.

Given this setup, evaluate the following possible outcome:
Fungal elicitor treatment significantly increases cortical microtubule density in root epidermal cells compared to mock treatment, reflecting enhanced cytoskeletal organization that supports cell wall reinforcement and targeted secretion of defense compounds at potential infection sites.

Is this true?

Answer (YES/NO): NO